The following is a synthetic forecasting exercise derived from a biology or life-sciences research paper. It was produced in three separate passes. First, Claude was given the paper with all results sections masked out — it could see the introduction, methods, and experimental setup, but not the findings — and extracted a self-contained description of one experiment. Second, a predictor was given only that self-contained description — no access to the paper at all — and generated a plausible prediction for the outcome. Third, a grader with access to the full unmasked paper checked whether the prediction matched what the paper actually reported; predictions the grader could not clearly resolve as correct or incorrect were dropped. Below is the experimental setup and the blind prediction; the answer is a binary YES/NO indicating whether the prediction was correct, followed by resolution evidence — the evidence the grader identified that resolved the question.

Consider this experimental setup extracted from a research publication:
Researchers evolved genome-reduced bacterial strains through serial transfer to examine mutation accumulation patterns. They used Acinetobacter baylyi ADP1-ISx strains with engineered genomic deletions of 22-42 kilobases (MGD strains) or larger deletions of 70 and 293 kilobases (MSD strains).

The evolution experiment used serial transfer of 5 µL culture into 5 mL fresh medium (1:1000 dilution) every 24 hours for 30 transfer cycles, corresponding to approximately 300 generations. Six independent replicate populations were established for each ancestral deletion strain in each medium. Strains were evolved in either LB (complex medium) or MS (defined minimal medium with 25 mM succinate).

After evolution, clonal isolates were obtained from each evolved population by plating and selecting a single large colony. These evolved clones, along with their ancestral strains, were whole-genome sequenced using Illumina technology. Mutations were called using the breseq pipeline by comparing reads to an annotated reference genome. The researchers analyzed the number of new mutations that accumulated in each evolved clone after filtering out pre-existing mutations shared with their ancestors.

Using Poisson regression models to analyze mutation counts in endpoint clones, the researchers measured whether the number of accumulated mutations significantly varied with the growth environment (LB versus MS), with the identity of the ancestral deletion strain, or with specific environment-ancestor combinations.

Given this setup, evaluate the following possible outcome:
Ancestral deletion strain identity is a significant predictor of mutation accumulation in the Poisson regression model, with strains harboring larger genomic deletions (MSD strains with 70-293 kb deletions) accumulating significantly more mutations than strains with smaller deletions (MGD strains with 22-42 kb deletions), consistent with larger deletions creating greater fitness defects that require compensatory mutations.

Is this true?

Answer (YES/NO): NO